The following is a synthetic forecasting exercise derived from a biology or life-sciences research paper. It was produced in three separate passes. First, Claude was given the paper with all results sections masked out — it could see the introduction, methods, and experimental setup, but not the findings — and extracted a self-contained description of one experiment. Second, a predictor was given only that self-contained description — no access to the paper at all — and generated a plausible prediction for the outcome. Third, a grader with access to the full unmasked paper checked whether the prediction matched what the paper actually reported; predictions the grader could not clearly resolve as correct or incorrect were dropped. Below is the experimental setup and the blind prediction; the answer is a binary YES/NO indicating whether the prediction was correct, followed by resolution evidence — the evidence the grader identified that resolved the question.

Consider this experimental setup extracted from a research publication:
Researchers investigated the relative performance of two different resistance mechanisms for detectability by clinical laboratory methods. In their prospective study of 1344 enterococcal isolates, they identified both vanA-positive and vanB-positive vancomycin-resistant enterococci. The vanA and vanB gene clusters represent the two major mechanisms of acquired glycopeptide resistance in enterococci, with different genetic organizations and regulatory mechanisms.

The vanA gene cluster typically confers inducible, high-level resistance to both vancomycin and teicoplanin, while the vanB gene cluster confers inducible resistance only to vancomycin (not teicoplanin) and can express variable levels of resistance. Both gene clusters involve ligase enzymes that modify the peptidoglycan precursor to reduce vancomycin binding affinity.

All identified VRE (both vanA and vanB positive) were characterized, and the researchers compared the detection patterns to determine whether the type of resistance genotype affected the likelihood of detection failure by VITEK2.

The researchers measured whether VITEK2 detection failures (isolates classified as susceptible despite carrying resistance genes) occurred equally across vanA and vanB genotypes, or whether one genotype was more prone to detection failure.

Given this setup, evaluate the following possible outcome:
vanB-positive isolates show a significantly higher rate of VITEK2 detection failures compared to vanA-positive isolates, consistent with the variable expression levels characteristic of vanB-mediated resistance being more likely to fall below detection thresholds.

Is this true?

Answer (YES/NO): YES